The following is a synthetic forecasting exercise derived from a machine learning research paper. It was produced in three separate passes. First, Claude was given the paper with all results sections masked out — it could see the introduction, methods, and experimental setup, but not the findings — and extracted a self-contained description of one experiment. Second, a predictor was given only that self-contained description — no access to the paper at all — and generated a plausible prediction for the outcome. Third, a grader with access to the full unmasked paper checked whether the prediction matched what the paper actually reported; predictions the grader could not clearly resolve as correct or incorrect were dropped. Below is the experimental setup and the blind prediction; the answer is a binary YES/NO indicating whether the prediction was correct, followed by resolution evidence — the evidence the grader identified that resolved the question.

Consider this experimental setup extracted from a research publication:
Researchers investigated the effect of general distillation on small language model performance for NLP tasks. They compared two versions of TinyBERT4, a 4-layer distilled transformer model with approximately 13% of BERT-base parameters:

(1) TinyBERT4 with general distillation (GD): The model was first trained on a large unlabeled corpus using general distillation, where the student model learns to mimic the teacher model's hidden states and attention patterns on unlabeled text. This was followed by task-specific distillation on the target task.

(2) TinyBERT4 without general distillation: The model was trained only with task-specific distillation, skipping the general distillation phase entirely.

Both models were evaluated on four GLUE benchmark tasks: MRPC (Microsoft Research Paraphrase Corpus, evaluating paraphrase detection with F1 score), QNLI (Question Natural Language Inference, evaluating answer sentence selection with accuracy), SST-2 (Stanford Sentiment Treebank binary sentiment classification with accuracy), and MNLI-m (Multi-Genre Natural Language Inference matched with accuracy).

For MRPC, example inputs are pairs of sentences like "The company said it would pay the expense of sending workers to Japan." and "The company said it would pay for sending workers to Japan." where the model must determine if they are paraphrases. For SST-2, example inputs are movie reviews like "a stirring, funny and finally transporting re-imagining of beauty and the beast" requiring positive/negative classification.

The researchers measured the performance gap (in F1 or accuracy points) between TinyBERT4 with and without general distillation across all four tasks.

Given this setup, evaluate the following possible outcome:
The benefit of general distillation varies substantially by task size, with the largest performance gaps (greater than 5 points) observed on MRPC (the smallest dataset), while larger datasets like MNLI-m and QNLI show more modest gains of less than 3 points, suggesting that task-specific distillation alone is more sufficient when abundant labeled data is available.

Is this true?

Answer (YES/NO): NO